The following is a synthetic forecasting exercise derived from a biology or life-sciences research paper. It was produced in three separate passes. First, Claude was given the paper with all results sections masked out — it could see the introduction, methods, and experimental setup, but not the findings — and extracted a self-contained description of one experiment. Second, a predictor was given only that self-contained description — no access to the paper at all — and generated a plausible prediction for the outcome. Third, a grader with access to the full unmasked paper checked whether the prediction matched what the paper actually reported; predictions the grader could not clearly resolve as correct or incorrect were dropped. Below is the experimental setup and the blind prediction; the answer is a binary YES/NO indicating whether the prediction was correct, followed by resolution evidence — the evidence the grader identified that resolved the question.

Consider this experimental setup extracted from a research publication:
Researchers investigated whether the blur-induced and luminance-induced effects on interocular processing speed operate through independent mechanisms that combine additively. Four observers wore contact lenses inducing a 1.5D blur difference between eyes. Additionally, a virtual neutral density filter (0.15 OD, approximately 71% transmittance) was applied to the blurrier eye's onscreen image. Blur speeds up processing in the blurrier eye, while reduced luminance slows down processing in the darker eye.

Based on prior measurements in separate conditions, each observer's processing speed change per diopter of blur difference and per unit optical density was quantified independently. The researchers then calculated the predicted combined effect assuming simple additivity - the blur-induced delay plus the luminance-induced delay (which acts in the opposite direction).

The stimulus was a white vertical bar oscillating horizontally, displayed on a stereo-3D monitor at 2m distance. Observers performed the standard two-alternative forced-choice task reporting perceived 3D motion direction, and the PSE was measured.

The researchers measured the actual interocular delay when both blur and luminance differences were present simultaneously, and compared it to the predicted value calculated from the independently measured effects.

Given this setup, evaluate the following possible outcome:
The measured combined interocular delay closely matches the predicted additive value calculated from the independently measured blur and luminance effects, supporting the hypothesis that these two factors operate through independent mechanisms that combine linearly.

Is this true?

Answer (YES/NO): YES